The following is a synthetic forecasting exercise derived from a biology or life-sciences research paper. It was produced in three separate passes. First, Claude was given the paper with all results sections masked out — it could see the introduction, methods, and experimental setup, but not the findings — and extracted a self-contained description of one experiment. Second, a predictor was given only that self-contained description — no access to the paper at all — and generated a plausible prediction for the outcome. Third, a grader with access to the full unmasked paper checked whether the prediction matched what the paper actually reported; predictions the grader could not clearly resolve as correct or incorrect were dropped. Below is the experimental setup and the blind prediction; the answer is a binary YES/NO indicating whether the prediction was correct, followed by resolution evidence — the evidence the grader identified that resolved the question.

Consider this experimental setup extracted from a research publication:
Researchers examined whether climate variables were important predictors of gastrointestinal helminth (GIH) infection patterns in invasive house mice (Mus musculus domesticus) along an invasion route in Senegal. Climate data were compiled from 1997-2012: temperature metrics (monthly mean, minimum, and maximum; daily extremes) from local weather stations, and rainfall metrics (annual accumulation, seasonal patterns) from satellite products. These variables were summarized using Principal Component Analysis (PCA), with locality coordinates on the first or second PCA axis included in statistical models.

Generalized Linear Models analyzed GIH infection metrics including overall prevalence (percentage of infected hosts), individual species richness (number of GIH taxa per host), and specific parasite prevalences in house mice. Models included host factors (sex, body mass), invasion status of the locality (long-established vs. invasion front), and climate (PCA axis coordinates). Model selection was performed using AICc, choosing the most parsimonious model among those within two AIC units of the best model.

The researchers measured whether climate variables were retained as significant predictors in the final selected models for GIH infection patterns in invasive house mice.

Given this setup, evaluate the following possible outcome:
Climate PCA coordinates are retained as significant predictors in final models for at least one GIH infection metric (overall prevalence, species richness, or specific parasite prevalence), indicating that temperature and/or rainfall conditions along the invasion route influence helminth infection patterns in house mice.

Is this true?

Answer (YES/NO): YES